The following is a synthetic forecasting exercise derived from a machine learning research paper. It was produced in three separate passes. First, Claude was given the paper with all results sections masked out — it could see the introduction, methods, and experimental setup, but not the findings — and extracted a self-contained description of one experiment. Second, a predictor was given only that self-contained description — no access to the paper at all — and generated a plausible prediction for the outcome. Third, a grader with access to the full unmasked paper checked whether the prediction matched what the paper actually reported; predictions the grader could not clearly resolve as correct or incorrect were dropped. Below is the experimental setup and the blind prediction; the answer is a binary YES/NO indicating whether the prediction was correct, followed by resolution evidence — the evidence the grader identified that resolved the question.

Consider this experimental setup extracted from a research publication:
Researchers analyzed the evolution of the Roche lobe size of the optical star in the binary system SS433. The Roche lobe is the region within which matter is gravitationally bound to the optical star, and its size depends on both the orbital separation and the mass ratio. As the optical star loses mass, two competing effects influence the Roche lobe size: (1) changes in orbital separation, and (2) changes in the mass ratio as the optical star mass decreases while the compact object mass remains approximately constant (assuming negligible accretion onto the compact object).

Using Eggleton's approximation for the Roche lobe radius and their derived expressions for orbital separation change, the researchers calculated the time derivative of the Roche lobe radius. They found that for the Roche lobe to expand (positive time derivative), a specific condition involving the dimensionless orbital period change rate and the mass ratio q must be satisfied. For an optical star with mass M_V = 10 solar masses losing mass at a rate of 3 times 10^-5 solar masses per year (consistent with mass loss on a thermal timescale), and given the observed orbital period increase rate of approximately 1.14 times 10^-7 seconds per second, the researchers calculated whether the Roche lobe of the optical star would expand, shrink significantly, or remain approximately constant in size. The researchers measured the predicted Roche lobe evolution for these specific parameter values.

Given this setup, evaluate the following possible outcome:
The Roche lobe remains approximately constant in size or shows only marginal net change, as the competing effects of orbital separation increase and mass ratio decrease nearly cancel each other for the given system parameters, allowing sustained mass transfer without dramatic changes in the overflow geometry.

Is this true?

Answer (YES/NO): NO